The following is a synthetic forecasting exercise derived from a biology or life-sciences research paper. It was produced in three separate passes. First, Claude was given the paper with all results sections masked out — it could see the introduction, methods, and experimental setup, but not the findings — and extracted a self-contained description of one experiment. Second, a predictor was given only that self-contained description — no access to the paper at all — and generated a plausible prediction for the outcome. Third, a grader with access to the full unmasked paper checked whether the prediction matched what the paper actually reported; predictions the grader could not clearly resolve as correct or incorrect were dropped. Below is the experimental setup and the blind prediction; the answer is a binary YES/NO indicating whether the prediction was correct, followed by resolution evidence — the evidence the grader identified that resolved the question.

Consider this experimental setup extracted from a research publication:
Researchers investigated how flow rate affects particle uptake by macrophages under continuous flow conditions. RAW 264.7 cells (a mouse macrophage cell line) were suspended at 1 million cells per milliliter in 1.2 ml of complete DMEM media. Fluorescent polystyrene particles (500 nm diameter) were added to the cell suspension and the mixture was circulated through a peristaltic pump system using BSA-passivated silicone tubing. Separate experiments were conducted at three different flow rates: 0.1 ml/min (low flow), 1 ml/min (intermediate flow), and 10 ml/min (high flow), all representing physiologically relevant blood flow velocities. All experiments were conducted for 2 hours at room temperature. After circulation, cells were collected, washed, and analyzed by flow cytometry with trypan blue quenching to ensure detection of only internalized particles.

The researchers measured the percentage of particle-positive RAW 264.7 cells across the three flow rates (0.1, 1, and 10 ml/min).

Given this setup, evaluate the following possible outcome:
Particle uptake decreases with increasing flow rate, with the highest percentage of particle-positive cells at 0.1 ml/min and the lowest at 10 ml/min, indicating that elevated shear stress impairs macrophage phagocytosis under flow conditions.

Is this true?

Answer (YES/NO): NO